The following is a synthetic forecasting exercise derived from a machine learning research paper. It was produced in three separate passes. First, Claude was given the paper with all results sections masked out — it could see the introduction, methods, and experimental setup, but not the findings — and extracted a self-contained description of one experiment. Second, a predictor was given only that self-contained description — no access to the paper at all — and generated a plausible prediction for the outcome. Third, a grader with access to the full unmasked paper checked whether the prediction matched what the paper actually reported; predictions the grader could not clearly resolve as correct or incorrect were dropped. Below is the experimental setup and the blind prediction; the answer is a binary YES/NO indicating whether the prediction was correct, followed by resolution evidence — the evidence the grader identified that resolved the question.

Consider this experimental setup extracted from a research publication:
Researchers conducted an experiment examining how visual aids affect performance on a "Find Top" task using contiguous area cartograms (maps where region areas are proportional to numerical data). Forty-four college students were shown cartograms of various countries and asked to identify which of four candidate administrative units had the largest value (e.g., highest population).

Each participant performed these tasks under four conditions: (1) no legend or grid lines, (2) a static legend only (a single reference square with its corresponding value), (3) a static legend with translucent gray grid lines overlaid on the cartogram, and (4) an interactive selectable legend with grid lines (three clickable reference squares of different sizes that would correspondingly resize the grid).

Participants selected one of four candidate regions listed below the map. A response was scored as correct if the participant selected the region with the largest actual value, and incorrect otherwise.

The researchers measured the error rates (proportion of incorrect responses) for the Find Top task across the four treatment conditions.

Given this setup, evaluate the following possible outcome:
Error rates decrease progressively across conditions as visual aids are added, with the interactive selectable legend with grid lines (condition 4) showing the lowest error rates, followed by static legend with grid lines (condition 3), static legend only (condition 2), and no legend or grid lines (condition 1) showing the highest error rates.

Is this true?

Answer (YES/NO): NO